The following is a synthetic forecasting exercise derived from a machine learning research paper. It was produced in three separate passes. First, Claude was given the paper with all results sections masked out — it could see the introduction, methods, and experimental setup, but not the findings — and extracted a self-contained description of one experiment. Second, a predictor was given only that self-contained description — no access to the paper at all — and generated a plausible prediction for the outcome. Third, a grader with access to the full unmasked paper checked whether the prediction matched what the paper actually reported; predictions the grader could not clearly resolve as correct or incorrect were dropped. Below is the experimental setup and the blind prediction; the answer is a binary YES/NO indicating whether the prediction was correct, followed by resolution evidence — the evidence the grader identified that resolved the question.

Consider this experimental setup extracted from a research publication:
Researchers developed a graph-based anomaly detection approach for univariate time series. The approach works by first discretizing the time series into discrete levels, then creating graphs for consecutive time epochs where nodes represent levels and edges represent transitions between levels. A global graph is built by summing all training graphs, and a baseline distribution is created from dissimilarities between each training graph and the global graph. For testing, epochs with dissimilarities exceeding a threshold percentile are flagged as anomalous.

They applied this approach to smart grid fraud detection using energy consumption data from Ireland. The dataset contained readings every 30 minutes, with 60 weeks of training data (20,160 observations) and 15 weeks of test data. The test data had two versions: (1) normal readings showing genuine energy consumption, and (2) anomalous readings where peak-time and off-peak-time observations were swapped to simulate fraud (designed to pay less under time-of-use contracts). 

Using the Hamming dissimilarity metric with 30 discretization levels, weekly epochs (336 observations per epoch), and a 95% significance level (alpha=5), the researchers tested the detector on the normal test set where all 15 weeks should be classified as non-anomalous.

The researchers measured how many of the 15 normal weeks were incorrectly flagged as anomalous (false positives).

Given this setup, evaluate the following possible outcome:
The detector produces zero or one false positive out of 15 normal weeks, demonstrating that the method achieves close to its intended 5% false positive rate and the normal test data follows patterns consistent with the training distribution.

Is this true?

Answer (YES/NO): YES